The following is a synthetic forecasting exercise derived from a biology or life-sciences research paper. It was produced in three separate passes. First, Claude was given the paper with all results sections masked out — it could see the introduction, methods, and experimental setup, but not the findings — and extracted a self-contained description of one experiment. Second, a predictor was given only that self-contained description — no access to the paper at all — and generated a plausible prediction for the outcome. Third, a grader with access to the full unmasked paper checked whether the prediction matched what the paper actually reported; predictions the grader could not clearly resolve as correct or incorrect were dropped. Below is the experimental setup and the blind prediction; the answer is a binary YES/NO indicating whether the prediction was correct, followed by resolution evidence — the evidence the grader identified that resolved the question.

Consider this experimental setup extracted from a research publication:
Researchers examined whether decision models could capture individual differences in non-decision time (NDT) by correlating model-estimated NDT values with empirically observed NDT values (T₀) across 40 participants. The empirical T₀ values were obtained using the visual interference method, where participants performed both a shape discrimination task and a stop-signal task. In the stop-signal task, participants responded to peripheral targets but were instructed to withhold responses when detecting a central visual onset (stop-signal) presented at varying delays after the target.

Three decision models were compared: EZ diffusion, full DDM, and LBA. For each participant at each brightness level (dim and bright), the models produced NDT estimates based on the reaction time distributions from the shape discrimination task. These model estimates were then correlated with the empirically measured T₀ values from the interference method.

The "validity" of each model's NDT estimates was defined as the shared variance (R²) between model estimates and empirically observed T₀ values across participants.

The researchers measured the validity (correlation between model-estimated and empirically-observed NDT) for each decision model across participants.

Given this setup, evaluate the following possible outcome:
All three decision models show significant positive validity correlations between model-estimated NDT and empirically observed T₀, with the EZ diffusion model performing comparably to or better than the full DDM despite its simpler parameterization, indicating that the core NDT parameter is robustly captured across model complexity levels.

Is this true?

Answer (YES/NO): NO